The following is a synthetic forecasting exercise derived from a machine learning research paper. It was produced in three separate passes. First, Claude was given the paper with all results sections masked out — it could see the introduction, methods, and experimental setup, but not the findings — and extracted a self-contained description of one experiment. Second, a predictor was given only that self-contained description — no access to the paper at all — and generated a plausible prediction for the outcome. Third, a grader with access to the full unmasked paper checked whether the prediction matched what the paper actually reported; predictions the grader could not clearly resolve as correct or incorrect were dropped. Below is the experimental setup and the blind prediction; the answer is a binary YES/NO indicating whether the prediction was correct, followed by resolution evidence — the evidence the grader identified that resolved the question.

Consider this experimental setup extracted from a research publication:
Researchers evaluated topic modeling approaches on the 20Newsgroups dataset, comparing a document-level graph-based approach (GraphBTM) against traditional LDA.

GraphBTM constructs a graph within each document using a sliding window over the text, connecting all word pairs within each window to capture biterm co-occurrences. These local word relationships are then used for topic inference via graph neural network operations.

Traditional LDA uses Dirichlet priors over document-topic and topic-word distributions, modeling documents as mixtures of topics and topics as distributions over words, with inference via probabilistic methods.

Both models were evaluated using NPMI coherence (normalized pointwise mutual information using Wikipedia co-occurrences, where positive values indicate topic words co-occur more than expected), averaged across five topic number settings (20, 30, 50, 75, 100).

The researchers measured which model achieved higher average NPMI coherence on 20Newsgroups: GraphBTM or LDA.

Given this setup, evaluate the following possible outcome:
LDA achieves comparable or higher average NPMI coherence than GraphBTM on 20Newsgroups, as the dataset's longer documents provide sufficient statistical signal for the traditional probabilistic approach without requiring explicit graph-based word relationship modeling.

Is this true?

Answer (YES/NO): YES